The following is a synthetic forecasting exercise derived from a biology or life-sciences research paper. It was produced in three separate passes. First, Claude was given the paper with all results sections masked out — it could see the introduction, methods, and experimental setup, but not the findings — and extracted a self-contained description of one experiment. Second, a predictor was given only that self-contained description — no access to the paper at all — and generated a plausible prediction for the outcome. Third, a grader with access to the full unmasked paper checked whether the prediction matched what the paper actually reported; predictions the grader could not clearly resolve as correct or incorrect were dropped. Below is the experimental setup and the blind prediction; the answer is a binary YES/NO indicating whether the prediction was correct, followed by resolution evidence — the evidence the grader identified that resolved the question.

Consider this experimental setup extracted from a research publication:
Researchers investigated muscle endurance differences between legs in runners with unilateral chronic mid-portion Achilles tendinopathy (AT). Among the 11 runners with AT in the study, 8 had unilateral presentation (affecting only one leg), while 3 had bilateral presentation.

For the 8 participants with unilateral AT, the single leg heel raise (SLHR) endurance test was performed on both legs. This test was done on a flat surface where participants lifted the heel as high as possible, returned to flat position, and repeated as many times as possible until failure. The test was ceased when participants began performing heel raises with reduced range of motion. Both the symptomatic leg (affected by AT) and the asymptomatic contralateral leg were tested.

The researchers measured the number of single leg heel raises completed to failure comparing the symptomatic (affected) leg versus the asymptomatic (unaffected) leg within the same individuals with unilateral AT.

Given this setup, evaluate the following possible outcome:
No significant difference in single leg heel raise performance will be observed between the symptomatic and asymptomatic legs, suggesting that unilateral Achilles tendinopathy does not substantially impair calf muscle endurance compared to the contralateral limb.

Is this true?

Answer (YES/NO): NO